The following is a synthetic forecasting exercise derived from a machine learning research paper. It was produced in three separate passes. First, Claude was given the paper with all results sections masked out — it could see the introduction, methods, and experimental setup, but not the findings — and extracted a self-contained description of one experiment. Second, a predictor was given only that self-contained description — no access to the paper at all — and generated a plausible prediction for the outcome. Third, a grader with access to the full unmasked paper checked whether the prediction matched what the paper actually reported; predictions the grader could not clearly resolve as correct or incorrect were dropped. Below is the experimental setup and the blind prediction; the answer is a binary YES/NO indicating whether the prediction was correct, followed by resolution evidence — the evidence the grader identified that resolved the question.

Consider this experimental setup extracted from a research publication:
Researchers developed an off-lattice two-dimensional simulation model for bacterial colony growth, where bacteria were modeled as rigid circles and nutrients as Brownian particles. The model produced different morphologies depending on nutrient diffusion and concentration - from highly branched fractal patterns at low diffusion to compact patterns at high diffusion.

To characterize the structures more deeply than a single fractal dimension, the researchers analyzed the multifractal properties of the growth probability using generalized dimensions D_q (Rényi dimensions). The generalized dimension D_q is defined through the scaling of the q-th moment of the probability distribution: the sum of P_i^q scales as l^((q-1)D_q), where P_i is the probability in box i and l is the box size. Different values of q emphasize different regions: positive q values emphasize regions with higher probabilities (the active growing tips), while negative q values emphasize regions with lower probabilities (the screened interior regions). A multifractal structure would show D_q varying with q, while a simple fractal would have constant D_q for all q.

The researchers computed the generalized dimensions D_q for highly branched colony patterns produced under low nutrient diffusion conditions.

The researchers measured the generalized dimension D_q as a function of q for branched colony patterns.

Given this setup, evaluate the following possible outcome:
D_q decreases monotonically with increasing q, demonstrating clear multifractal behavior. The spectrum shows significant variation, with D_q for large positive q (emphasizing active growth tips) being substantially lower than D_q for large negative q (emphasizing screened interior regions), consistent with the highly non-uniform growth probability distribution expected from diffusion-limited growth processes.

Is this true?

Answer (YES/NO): YES